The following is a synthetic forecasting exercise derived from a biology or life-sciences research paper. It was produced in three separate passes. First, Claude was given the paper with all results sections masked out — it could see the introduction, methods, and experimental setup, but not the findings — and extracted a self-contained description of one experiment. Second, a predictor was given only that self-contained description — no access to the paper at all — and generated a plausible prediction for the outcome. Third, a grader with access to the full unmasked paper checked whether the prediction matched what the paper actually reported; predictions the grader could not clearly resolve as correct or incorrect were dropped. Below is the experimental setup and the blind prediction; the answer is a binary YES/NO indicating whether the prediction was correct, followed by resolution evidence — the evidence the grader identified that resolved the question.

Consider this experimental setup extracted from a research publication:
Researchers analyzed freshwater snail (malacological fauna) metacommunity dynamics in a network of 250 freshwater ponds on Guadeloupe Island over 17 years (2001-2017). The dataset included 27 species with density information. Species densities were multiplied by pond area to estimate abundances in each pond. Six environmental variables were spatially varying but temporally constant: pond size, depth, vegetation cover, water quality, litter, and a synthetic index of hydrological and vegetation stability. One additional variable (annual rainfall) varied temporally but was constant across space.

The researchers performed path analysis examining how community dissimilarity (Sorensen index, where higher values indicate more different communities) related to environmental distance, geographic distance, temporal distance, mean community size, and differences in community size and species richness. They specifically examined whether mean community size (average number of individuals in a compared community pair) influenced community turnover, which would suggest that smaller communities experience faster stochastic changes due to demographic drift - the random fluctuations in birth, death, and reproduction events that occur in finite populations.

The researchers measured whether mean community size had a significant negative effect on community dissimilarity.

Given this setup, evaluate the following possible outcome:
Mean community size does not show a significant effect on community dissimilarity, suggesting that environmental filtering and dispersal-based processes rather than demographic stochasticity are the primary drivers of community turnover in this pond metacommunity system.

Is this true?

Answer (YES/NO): NO